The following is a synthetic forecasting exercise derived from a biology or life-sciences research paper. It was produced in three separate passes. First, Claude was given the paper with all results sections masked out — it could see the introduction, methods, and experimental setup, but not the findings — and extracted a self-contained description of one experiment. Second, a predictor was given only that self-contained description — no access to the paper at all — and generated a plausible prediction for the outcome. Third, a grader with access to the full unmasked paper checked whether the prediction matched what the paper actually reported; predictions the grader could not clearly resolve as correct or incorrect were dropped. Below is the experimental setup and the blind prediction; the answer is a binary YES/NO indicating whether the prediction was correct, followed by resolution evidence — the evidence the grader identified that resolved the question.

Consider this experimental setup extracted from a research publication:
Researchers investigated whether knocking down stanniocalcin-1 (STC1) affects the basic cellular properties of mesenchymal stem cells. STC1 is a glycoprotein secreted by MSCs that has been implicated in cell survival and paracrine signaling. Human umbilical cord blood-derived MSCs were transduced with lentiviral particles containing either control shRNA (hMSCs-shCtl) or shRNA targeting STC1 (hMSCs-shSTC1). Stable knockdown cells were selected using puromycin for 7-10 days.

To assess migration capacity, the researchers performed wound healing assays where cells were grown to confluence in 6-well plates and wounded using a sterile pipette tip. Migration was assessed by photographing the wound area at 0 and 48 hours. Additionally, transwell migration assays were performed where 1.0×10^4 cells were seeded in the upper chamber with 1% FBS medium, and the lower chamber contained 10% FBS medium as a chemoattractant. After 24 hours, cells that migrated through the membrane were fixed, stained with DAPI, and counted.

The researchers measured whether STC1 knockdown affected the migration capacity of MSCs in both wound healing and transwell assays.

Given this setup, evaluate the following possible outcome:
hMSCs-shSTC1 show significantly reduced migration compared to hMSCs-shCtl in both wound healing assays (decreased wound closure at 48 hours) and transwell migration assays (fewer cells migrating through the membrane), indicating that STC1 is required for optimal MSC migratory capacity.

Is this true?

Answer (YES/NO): YES